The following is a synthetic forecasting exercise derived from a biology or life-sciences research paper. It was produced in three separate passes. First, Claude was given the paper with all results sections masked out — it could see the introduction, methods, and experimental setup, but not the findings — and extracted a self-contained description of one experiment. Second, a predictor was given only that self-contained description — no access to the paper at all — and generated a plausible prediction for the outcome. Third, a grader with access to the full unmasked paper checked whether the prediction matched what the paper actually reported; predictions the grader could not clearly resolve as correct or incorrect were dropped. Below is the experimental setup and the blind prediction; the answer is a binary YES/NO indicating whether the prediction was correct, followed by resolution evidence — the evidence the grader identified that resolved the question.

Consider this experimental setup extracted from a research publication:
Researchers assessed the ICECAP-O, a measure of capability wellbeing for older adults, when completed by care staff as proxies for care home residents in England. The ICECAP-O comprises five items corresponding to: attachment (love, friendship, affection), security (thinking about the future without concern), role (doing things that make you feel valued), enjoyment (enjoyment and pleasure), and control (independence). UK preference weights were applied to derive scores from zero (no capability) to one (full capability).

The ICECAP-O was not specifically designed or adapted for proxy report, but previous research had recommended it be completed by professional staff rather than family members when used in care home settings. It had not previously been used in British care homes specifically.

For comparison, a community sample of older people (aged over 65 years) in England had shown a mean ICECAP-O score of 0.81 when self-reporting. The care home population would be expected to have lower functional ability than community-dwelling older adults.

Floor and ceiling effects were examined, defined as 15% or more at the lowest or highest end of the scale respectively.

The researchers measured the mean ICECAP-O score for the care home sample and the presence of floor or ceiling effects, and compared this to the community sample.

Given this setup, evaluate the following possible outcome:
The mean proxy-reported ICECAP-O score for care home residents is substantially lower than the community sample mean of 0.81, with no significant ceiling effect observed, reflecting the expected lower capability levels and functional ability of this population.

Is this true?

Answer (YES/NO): YES